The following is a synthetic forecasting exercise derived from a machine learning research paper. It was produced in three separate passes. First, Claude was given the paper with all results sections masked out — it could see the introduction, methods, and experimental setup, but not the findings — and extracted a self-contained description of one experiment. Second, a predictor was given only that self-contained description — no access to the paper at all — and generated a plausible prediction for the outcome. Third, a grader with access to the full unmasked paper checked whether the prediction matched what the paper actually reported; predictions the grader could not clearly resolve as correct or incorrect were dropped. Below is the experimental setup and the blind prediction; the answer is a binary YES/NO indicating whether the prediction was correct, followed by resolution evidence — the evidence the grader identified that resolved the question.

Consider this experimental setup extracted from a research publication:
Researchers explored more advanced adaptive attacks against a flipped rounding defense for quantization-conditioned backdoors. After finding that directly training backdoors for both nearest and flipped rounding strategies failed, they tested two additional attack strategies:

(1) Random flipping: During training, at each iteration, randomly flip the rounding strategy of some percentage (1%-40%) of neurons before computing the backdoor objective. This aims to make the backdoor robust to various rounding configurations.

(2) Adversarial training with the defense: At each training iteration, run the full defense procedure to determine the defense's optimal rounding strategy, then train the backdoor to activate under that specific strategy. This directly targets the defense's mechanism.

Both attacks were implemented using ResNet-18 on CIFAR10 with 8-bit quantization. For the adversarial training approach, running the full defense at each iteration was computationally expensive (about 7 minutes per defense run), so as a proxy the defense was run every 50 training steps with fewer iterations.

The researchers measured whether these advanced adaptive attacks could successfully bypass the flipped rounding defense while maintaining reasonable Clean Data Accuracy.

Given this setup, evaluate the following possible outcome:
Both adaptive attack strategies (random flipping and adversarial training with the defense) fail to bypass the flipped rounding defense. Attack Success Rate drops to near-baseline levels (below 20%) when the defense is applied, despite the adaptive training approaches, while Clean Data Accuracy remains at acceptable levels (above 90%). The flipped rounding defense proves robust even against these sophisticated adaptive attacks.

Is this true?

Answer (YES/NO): NO